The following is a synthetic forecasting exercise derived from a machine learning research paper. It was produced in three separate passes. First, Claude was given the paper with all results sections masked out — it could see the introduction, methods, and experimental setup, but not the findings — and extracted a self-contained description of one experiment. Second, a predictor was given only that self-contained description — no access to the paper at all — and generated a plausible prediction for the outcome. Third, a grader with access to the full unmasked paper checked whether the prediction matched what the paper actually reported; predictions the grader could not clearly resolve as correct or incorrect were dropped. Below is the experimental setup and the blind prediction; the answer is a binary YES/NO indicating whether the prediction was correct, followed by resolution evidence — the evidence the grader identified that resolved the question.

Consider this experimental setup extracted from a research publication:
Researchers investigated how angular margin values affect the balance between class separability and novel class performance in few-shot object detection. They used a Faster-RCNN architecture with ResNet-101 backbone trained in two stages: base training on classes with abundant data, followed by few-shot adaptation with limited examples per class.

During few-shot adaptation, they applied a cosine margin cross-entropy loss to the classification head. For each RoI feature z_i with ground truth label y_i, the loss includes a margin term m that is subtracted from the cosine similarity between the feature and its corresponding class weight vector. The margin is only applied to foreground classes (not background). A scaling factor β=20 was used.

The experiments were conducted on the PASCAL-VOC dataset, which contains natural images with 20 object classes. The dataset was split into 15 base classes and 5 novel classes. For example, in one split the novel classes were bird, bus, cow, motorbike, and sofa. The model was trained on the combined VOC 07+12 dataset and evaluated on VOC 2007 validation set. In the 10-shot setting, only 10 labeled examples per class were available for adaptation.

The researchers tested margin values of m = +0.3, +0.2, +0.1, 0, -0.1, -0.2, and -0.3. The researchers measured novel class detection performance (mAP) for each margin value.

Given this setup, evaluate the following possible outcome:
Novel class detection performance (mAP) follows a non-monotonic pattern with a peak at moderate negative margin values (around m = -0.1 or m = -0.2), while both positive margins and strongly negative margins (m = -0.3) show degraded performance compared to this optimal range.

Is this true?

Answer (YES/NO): NO